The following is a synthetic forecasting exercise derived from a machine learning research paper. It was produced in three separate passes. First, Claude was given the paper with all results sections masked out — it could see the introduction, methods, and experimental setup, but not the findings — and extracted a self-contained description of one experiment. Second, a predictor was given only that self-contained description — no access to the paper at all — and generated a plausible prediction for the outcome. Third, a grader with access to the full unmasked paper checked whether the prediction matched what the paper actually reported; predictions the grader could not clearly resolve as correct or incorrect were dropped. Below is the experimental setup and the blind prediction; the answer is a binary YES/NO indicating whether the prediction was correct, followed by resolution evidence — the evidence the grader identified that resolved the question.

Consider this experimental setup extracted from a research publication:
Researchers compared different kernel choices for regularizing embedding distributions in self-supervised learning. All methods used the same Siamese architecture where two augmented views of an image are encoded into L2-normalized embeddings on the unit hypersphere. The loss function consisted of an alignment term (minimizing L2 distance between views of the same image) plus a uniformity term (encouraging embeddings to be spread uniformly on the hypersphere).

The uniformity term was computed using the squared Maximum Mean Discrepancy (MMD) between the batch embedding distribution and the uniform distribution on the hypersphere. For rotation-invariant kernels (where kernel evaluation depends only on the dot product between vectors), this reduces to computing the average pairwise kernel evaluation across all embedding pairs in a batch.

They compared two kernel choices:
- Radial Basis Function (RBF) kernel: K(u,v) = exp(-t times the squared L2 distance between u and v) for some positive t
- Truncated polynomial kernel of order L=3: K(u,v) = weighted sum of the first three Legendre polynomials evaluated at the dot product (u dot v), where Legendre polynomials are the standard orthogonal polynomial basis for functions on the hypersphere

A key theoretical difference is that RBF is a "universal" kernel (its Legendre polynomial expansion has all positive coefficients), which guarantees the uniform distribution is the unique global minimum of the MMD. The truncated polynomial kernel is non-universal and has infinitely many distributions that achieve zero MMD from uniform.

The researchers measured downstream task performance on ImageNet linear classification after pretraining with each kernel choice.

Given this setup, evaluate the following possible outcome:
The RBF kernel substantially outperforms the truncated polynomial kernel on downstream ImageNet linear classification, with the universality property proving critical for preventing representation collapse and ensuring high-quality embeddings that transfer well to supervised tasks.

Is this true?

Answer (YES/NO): NO